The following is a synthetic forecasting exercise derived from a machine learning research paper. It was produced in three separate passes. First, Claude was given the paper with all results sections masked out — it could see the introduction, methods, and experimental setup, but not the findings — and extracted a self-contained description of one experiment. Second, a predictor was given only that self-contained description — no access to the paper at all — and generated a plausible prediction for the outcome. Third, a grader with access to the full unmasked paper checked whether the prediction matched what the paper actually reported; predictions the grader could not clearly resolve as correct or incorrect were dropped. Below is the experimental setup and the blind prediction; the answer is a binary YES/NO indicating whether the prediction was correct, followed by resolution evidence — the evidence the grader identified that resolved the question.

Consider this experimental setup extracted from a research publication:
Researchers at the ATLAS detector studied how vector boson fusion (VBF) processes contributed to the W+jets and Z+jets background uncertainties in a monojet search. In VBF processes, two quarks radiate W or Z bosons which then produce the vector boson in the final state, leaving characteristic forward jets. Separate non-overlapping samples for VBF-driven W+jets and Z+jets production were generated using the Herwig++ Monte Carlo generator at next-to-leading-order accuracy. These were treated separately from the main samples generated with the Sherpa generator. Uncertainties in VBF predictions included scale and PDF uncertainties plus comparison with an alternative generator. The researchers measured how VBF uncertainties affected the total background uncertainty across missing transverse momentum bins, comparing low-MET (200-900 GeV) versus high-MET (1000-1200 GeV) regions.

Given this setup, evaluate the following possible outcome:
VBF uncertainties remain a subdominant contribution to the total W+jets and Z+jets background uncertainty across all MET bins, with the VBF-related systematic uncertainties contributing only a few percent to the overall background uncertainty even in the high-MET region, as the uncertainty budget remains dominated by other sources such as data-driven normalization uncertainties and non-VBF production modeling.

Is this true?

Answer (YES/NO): NO